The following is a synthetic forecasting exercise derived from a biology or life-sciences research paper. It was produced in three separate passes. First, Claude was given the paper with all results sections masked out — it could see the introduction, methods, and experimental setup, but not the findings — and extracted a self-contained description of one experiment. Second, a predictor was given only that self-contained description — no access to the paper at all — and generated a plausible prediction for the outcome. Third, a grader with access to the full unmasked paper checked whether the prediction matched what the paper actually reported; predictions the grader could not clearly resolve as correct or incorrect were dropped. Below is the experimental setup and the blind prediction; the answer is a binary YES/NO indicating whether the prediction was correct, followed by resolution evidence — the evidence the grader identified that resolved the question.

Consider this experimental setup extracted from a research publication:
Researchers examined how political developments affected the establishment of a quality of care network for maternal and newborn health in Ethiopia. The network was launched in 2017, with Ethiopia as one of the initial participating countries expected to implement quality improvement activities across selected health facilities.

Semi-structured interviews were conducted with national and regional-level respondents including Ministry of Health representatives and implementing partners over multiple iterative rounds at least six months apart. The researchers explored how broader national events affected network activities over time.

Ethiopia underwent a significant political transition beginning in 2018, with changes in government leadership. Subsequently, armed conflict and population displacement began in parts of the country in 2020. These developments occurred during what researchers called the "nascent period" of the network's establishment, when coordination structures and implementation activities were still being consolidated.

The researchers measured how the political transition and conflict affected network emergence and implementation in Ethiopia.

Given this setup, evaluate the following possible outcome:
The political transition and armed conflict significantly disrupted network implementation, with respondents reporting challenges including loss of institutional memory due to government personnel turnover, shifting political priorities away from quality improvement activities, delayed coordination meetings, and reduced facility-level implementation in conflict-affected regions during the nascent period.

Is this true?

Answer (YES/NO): NO